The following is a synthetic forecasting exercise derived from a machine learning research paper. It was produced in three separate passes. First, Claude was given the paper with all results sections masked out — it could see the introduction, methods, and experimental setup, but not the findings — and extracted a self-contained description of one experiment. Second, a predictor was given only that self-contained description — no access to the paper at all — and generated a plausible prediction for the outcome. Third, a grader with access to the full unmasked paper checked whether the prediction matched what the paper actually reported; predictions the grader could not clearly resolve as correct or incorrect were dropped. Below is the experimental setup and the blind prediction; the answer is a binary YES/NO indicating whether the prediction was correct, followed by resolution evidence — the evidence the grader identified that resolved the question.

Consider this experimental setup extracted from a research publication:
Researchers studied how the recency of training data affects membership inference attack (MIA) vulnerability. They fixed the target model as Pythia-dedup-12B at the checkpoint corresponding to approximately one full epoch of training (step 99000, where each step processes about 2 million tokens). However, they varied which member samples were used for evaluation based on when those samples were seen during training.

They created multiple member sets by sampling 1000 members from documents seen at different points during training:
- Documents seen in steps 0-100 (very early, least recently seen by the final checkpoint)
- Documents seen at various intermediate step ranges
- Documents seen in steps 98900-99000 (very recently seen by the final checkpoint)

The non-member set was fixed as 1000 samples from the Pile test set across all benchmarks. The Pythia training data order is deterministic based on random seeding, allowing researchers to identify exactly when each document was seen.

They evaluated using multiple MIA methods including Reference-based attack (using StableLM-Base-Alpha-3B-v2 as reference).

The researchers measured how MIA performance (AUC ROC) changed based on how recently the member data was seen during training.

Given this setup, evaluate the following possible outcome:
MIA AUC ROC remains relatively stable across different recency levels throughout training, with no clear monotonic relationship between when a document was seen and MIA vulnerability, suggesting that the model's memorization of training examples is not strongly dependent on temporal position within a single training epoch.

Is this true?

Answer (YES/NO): NO